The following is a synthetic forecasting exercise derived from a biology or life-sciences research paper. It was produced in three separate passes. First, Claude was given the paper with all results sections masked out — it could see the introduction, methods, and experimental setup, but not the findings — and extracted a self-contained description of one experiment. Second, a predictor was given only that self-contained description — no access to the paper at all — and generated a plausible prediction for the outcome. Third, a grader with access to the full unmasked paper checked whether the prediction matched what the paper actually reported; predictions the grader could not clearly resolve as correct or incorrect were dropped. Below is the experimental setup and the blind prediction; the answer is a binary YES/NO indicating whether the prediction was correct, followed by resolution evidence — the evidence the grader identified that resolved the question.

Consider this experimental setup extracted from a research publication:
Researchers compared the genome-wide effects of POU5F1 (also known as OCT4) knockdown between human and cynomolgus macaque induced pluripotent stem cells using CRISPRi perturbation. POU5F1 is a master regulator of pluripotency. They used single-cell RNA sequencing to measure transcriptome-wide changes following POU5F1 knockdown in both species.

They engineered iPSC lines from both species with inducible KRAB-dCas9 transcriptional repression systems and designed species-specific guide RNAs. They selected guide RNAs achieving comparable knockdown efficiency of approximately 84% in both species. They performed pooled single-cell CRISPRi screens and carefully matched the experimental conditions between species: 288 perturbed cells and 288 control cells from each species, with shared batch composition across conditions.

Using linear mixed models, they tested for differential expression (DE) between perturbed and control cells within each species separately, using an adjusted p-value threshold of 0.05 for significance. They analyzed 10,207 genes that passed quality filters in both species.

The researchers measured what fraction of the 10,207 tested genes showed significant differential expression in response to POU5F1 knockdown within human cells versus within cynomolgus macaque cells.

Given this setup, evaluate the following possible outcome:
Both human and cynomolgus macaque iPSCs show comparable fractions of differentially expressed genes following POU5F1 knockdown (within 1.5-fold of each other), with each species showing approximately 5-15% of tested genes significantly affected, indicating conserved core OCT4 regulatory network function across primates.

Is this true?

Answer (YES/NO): NO